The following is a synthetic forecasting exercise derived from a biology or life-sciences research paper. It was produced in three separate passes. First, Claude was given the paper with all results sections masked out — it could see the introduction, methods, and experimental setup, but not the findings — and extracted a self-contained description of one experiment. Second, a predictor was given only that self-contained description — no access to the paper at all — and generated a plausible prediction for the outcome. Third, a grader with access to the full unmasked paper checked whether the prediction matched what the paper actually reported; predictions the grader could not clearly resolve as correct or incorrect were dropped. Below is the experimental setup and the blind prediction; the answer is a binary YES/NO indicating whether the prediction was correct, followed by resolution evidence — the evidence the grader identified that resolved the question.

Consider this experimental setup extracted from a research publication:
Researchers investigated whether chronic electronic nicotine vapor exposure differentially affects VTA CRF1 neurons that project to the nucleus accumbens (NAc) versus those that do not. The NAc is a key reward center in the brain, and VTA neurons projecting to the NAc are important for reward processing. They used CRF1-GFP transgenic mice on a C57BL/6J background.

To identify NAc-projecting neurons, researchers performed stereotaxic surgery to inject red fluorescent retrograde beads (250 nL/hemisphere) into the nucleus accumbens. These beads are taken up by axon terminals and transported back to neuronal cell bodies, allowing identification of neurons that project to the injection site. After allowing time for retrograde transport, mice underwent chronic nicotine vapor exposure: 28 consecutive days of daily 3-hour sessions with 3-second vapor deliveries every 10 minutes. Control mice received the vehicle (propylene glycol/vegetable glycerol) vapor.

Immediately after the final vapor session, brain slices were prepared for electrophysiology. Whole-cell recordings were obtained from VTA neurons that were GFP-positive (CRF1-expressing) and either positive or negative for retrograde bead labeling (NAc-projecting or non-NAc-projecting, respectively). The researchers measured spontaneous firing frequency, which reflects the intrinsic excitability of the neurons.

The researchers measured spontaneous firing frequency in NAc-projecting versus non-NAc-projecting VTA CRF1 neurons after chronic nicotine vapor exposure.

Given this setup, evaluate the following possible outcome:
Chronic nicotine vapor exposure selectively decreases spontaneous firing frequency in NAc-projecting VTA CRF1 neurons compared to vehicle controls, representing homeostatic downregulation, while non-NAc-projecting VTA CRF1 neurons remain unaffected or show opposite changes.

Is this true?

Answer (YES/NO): NO